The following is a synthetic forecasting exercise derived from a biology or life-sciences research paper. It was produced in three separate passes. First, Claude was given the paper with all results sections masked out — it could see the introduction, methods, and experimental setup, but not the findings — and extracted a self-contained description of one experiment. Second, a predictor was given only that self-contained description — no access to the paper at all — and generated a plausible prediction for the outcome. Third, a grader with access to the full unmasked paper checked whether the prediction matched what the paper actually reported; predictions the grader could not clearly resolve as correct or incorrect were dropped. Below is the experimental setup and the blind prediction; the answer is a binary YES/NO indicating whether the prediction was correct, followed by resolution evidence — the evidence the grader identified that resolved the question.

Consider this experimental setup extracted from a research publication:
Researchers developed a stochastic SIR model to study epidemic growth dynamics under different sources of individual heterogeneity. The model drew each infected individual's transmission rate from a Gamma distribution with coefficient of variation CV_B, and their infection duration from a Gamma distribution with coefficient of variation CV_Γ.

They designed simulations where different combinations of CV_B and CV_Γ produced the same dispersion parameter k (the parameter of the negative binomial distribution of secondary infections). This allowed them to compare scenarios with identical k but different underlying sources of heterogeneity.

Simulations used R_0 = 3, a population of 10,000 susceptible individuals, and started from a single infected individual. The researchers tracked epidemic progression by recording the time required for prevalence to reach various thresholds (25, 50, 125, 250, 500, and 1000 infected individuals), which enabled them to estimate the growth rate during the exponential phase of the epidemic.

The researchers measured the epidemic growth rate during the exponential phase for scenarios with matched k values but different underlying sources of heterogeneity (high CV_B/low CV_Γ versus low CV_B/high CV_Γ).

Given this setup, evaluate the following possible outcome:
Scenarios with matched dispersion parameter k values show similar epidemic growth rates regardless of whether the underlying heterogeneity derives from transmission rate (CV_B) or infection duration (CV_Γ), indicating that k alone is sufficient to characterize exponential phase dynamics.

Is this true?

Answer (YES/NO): NO